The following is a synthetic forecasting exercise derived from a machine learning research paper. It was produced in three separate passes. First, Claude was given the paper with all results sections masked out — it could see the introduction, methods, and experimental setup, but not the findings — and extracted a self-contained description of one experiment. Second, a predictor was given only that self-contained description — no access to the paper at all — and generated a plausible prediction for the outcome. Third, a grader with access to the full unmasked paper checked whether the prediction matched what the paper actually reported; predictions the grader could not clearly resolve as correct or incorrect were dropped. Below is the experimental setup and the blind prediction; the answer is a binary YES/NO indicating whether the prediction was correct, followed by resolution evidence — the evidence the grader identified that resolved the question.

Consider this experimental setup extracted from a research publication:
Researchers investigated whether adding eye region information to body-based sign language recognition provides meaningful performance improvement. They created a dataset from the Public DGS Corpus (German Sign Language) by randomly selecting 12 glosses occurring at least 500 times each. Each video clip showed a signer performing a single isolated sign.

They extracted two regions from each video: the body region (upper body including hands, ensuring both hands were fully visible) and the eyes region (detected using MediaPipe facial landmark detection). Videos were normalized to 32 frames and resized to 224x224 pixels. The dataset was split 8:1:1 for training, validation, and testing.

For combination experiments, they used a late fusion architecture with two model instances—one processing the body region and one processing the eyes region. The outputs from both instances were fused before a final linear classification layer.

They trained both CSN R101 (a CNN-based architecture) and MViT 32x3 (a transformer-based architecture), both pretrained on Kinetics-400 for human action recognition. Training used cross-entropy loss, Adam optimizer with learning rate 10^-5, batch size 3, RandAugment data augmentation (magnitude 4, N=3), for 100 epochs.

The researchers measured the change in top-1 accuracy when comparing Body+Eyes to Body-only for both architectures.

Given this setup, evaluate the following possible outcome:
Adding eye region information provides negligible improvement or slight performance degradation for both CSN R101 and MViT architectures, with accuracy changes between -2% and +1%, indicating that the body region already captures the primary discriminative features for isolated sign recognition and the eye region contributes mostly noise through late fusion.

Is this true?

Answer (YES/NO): NO